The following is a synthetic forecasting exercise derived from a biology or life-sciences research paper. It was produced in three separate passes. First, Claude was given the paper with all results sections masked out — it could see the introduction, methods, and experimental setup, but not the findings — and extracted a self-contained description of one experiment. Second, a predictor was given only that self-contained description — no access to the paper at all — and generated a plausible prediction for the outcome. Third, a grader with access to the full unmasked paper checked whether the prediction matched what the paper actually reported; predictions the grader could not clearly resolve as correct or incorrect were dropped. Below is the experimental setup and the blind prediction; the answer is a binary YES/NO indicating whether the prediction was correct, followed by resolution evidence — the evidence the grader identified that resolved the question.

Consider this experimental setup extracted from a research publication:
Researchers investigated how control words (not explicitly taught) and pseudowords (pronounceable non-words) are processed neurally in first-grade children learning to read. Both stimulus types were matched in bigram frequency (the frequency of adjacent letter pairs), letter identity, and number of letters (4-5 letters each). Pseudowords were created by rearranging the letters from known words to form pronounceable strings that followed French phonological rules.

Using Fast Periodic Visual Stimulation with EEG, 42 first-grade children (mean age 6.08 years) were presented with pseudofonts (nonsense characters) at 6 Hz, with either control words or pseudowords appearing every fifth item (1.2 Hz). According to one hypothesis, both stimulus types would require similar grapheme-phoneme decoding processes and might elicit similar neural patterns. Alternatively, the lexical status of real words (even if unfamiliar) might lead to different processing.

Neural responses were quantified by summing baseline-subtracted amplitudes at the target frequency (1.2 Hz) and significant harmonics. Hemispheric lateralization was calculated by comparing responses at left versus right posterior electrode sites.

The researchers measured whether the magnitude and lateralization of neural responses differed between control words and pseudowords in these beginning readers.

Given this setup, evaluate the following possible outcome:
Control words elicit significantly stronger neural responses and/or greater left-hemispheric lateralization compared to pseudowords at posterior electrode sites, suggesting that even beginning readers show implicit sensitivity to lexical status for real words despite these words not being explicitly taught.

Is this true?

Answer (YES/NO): NO